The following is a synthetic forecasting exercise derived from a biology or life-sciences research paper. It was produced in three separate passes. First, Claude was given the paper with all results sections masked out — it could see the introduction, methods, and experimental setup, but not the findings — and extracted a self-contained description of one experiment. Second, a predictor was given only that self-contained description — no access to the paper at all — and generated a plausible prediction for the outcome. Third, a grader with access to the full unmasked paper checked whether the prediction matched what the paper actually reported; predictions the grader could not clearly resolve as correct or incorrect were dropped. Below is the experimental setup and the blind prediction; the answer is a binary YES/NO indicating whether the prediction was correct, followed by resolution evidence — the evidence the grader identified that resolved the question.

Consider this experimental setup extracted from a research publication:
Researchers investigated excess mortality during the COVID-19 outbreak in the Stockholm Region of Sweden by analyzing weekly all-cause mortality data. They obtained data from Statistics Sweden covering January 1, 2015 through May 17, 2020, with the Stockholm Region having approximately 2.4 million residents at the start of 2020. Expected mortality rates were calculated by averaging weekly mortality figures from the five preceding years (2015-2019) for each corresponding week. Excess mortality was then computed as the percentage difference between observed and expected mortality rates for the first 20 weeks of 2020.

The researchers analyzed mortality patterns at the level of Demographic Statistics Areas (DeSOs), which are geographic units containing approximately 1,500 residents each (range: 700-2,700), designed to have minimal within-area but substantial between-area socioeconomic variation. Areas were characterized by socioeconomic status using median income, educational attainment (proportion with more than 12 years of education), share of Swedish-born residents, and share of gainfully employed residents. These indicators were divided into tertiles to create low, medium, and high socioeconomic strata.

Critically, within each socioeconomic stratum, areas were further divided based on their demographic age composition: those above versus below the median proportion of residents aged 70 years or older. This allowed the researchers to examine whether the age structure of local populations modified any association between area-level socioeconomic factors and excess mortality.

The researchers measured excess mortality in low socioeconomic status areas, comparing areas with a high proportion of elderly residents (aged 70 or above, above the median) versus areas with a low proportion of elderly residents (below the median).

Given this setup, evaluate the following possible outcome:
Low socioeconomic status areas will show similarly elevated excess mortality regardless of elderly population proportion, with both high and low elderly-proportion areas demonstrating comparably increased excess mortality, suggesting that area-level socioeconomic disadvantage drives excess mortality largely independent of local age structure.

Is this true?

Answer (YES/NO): NO